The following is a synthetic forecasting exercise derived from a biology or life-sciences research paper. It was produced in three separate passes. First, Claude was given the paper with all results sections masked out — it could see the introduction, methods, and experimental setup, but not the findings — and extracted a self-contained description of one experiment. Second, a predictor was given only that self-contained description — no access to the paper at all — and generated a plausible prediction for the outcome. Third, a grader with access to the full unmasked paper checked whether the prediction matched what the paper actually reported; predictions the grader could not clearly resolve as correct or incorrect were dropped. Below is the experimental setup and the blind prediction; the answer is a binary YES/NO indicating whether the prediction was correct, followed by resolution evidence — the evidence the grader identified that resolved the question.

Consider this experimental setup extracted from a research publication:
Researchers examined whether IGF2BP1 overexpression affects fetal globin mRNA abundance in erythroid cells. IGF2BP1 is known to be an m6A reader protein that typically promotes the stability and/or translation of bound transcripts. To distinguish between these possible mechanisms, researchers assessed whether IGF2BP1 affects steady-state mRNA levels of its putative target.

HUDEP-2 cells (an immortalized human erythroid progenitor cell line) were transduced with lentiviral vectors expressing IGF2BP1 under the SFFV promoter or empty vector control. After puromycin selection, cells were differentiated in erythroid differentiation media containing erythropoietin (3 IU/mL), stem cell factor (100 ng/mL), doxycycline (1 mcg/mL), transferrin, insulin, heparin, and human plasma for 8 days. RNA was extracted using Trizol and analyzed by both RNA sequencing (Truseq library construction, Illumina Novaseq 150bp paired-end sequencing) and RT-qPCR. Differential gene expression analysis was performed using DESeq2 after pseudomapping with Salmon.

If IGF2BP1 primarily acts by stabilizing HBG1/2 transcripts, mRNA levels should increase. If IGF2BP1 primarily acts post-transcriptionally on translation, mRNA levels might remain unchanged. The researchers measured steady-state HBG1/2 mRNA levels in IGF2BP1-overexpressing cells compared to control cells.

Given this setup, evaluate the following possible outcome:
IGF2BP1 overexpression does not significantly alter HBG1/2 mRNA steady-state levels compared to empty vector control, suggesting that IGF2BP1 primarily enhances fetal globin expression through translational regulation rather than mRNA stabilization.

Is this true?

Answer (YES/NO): NO